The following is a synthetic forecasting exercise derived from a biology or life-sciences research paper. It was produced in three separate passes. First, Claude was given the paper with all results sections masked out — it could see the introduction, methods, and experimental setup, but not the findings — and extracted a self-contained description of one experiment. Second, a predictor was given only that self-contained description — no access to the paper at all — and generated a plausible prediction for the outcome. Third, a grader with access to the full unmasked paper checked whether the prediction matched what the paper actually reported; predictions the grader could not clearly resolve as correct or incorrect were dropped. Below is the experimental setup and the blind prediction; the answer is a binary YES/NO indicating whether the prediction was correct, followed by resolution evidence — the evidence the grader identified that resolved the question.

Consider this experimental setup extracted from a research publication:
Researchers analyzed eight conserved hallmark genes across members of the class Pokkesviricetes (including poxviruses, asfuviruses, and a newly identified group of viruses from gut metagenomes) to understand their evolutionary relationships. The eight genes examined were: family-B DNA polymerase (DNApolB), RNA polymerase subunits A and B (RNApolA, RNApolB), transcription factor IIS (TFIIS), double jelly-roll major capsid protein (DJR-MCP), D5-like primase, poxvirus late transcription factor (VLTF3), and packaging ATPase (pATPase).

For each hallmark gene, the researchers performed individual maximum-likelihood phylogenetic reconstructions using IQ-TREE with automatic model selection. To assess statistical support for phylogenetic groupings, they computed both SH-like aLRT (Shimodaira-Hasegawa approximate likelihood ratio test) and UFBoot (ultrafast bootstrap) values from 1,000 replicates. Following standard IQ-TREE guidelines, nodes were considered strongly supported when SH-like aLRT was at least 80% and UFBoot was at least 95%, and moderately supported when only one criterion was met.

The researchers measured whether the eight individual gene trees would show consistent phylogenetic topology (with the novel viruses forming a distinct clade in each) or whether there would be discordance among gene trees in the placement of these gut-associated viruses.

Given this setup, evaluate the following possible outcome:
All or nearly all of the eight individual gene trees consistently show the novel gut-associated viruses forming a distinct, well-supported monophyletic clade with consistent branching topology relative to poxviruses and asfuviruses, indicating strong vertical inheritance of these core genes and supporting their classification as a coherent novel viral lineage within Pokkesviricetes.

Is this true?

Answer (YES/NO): NO